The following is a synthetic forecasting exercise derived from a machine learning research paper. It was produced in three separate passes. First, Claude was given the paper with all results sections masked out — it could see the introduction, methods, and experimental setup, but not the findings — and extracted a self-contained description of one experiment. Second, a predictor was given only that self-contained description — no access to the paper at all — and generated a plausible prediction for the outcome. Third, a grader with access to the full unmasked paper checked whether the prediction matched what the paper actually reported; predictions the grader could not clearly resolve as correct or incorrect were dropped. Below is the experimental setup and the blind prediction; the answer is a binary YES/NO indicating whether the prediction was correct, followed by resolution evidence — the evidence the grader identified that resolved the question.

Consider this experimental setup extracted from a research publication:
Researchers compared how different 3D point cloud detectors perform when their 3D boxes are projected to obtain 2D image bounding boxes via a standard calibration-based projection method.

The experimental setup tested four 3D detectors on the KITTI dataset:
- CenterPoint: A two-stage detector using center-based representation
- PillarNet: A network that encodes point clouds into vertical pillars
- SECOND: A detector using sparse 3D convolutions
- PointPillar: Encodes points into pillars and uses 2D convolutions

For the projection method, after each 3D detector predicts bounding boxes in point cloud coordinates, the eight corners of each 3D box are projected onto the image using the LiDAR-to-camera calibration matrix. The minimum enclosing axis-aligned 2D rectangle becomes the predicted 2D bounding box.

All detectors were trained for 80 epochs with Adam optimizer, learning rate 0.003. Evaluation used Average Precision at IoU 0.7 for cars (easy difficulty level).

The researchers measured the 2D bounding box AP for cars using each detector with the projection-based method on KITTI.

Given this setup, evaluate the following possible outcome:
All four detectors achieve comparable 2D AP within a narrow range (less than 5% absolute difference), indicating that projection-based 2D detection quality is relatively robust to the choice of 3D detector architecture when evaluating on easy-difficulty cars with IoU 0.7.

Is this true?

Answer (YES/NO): YES